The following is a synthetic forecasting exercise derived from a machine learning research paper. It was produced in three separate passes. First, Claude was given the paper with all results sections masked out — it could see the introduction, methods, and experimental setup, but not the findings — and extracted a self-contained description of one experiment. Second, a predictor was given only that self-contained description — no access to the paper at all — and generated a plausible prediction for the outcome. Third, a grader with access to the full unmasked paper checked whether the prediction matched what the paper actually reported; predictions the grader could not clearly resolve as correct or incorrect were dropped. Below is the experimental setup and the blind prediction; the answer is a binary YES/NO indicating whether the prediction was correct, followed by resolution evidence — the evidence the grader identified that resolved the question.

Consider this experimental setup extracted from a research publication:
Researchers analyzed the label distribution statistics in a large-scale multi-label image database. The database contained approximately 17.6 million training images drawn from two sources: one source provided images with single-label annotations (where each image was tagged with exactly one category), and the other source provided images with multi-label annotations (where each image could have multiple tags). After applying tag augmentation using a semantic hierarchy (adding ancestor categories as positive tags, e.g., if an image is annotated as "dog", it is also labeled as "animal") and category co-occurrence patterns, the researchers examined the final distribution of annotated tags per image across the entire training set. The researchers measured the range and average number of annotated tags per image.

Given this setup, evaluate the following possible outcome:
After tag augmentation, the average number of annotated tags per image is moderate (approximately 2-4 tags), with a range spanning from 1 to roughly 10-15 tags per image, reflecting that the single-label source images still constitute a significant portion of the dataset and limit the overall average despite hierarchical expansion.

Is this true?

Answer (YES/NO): NO